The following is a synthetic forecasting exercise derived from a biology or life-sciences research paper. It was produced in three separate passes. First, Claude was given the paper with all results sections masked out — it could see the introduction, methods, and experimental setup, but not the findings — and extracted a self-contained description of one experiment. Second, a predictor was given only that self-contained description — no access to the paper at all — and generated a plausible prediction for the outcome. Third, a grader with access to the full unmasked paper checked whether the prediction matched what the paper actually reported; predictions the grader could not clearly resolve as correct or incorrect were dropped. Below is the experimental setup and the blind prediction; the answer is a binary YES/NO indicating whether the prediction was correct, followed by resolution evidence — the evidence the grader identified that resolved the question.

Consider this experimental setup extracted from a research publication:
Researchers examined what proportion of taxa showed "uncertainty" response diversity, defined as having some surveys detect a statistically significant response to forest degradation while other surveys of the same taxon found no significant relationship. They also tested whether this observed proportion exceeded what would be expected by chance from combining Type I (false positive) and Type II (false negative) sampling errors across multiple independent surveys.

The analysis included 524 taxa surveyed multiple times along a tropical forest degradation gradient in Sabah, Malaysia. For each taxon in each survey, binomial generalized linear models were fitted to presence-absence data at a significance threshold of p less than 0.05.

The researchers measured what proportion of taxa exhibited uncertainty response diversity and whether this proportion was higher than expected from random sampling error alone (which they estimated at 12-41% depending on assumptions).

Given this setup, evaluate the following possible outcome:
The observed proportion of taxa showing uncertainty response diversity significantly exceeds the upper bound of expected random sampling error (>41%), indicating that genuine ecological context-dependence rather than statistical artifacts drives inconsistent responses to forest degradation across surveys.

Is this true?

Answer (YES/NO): YES